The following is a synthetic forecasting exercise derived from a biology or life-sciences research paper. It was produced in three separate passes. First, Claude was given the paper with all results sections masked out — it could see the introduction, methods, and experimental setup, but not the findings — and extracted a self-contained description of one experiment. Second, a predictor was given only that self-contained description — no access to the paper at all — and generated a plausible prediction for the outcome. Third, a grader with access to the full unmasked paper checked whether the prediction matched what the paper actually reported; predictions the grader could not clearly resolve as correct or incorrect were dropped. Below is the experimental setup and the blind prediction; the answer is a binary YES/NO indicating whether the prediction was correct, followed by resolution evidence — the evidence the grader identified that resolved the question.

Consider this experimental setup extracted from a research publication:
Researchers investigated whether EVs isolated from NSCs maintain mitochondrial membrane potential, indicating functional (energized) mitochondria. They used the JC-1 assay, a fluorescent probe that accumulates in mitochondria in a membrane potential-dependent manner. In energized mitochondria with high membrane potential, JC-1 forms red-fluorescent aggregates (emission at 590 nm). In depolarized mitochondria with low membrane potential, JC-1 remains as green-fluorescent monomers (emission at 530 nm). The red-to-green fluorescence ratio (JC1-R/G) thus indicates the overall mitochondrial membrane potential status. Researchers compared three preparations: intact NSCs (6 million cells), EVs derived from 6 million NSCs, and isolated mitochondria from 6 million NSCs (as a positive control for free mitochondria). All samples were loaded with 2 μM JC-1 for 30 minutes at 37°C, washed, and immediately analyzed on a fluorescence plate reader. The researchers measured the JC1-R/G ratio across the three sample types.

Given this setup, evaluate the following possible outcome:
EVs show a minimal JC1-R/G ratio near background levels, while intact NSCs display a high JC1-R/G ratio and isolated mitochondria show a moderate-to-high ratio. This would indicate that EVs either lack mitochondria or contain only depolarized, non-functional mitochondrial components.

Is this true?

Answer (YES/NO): NO